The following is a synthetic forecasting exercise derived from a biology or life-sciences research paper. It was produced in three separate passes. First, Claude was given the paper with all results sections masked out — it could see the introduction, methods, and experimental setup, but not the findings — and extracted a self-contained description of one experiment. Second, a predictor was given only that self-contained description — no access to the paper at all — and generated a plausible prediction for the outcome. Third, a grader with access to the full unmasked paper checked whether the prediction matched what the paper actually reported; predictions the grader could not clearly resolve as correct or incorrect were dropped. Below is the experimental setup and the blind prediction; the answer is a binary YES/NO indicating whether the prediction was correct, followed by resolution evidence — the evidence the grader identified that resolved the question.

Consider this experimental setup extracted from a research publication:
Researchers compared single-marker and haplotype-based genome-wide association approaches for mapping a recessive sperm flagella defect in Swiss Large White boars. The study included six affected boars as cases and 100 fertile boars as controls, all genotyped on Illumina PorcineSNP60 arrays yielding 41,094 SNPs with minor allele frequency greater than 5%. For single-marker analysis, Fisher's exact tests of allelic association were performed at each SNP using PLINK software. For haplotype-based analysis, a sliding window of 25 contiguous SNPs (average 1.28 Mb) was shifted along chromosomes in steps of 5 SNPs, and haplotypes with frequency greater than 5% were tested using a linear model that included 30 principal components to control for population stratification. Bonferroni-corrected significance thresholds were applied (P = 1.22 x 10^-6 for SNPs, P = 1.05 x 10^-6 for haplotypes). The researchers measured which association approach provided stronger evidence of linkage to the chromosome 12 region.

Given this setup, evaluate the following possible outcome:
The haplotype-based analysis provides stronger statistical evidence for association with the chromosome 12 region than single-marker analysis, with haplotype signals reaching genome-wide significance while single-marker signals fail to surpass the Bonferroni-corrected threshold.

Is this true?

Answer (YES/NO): NO